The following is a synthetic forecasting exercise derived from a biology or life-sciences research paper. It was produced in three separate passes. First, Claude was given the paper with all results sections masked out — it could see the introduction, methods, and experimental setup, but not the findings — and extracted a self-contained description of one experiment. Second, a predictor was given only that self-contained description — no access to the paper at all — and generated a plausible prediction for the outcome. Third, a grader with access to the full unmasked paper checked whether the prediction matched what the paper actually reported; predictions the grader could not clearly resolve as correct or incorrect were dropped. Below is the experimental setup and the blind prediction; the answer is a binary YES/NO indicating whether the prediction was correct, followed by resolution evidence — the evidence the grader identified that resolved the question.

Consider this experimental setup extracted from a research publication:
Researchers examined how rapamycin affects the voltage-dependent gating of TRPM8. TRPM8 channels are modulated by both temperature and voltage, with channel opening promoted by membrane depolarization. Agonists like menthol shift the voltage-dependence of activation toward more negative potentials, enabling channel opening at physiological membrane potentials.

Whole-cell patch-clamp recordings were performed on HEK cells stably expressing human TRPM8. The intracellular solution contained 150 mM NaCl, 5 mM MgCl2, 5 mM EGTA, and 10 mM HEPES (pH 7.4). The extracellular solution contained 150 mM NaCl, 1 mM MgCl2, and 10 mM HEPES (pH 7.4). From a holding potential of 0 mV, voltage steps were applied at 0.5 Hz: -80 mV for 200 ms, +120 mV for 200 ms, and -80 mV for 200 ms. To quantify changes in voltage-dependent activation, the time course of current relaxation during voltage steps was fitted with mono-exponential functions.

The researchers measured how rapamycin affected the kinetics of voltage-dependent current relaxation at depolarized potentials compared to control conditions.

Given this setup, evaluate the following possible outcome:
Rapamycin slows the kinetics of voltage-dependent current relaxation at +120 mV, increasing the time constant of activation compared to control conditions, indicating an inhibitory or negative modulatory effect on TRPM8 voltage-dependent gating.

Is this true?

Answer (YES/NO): NO